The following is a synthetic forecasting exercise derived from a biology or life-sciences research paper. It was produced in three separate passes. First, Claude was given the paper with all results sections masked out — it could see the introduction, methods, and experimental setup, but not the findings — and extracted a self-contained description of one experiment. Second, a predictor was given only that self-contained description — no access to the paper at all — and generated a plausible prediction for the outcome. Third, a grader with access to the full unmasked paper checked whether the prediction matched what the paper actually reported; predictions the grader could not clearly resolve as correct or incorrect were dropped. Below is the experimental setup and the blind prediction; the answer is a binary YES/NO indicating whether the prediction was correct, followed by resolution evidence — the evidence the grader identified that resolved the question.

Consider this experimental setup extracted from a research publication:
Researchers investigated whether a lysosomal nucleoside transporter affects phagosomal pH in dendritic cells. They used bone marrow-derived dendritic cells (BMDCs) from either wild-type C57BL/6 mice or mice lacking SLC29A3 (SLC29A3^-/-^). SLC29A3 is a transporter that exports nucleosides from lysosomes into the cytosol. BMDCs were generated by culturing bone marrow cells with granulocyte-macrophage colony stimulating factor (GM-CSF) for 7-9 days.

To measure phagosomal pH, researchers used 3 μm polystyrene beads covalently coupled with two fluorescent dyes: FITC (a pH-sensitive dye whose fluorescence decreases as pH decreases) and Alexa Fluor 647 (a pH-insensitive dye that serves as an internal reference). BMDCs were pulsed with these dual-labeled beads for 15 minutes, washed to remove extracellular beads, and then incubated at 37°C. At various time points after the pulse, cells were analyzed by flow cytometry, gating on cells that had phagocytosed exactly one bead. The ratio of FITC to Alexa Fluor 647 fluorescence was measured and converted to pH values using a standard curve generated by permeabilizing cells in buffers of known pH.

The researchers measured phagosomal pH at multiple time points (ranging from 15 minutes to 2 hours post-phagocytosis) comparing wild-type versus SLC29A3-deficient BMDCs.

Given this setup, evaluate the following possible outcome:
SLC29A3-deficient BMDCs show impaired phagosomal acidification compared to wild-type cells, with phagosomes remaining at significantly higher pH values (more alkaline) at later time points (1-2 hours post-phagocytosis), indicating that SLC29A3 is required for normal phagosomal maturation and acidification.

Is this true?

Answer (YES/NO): YES